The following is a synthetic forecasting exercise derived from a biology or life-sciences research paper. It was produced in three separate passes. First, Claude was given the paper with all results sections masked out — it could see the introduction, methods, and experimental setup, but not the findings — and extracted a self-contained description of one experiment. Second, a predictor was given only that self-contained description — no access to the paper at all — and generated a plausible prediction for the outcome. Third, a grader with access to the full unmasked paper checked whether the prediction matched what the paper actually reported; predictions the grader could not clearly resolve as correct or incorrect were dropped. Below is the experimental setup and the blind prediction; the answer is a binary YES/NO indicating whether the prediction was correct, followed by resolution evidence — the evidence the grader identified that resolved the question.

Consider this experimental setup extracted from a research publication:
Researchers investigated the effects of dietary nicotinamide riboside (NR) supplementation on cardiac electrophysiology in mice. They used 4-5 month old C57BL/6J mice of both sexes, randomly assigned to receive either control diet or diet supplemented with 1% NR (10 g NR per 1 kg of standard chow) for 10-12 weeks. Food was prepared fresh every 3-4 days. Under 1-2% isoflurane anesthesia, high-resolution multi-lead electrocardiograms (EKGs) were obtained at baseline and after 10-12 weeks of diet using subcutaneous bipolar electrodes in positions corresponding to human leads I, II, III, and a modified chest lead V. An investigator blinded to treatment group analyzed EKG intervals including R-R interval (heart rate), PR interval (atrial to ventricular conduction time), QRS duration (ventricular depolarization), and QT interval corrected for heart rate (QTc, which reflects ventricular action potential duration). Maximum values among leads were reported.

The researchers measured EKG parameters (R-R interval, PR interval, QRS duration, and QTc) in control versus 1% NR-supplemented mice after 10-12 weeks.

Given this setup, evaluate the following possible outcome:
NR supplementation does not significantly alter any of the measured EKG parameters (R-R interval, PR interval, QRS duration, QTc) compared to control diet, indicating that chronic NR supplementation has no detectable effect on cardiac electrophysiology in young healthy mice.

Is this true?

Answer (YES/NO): NO